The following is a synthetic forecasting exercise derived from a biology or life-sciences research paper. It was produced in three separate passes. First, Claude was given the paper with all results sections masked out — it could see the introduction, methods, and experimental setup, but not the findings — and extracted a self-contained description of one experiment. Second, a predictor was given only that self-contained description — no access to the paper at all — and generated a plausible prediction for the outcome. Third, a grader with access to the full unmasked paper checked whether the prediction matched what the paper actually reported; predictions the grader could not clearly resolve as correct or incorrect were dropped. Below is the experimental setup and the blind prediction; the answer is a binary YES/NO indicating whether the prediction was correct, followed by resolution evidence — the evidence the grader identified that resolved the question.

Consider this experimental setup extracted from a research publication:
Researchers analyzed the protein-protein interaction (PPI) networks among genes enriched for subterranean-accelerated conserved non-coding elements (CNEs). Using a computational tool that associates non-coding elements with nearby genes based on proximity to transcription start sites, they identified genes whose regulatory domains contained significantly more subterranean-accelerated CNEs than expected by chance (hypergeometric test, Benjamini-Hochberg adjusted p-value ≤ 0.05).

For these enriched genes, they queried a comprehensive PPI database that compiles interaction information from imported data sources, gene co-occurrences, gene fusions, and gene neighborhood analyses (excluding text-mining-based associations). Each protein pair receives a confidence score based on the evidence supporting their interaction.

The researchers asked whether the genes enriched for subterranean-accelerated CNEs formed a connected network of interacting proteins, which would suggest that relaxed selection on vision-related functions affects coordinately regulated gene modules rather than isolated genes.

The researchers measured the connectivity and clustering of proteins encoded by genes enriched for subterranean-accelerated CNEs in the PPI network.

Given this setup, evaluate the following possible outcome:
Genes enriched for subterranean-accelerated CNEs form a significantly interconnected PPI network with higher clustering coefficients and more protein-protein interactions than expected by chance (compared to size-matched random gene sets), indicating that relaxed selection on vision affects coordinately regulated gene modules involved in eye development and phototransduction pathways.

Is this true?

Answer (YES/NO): NO